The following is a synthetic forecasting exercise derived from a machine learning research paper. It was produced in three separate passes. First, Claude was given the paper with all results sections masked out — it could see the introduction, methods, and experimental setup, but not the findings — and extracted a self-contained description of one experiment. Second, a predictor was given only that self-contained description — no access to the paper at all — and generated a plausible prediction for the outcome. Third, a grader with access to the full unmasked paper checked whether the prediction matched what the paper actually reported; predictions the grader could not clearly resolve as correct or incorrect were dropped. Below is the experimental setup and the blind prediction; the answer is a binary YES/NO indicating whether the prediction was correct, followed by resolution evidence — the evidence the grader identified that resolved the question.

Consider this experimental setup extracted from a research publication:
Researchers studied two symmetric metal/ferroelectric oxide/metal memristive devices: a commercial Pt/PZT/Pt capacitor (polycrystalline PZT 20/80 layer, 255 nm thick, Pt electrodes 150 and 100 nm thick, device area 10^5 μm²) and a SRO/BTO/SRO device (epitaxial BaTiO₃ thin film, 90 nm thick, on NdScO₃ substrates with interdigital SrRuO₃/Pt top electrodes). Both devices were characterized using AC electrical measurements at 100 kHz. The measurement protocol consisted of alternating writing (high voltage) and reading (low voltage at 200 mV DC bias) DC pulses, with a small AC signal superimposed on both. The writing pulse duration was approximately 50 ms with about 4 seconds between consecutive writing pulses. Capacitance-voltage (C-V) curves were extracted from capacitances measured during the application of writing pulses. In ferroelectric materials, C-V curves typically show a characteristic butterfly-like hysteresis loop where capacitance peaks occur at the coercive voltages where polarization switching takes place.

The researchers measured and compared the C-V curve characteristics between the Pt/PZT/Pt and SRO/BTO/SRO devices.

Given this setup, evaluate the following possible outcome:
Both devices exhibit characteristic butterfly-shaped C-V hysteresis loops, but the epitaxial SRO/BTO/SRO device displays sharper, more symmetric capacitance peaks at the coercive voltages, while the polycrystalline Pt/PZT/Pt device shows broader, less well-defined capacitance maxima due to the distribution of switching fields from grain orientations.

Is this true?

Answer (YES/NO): NO